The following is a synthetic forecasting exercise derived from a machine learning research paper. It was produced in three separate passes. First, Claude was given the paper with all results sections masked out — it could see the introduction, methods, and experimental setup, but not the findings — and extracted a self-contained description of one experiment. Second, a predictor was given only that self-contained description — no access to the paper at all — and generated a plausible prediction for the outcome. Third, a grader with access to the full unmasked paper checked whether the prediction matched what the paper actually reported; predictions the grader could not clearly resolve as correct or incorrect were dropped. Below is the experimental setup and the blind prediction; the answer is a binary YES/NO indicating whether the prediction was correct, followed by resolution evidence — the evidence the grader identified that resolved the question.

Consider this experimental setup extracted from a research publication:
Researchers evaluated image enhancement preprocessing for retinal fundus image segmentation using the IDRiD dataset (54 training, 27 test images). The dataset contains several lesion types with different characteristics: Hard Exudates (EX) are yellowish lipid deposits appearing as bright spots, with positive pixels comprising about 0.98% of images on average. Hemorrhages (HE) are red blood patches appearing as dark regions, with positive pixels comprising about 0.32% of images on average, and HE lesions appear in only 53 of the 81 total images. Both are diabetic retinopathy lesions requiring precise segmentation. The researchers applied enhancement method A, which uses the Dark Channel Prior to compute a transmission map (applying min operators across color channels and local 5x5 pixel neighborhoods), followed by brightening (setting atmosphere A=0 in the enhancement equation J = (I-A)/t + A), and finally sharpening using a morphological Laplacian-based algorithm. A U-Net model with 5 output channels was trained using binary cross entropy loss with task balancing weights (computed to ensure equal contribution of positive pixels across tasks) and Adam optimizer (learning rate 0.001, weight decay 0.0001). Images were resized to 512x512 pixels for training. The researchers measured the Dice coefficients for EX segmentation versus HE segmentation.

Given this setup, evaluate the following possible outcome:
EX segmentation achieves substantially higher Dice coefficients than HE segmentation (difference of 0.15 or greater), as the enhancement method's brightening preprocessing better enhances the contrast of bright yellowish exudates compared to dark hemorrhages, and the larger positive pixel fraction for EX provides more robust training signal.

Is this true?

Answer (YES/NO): YES